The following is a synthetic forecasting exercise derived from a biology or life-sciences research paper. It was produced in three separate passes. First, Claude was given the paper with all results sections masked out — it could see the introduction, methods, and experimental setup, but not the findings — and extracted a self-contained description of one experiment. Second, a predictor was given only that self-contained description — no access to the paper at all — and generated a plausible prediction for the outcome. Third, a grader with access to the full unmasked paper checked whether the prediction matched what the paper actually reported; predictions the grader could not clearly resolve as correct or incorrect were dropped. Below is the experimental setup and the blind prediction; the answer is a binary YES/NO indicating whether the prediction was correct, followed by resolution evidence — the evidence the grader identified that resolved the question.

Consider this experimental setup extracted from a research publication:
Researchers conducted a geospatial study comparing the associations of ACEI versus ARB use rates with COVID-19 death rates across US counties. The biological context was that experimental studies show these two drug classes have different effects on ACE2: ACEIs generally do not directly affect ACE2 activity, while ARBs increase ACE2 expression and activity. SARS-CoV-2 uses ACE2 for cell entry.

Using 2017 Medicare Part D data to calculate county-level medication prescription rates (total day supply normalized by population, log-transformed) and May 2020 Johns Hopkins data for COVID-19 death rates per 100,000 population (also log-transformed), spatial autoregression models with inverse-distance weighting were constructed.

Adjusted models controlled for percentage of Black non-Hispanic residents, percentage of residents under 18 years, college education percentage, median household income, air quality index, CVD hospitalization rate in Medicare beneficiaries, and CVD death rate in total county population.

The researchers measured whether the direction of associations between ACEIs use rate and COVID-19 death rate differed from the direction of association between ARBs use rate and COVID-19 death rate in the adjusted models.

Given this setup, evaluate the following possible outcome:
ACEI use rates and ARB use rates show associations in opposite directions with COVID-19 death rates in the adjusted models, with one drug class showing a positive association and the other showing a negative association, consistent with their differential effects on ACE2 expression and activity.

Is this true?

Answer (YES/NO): NO